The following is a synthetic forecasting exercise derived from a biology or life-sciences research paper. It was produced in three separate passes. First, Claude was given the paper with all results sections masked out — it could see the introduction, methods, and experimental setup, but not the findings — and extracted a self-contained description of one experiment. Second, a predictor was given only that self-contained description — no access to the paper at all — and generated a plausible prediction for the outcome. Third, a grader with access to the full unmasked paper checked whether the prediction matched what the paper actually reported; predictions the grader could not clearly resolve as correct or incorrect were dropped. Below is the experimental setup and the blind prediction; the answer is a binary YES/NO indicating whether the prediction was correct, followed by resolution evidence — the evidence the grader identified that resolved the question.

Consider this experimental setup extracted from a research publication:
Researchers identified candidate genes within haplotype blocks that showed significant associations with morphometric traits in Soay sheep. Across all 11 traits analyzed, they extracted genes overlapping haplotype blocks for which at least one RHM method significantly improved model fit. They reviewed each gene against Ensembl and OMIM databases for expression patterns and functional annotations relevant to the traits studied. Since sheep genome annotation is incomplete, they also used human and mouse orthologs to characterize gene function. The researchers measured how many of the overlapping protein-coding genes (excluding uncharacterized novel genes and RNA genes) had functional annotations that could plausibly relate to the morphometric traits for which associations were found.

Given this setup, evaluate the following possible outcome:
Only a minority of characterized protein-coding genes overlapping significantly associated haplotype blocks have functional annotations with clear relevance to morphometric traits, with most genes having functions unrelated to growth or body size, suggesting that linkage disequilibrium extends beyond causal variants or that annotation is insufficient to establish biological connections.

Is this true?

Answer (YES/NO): YES